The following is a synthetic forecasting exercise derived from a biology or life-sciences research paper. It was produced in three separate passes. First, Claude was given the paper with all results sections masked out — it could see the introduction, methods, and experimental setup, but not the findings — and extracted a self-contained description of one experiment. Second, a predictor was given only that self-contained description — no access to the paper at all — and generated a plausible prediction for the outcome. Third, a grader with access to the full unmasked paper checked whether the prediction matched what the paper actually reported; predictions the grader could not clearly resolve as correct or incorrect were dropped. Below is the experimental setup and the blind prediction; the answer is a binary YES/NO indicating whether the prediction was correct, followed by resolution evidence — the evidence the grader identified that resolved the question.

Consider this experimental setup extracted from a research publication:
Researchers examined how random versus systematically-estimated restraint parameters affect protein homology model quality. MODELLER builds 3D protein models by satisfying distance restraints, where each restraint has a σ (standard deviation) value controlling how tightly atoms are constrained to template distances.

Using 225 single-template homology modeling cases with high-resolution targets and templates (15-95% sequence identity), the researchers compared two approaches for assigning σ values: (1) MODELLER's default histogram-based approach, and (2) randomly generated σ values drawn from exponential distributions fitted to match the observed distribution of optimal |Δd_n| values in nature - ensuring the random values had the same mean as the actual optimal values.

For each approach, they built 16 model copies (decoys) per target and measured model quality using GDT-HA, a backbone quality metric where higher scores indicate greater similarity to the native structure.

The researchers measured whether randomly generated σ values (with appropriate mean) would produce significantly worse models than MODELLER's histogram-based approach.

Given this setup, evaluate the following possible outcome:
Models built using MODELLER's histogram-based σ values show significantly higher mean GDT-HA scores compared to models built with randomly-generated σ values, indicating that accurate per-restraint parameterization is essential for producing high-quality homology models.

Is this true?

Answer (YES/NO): NO